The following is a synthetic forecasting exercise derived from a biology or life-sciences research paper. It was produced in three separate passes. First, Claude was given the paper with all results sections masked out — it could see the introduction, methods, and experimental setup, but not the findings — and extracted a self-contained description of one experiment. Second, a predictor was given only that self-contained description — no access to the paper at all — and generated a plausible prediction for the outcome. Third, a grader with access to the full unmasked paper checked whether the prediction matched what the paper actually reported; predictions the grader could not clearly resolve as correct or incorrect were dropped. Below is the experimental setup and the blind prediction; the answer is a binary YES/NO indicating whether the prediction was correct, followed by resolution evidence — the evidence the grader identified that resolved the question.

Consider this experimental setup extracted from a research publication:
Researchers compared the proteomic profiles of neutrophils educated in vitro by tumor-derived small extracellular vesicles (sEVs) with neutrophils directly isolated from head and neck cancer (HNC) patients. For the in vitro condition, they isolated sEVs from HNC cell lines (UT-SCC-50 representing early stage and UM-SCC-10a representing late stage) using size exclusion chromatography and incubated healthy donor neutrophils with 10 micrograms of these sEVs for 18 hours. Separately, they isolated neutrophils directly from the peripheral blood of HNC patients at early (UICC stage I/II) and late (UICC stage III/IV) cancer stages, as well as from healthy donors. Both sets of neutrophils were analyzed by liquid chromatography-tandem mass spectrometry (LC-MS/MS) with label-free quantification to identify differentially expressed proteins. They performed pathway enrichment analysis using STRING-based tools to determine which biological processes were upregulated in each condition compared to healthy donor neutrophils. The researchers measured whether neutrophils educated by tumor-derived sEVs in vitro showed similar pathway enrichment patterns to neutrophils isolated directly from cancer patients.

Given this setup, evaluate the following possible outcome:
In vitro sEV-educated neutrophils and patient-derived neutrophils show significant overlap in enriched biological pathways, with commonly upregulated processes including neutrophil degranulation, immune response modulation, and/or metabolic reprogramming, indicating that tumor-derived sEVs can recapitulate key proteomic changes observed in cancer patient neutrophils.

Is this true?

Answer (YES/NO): YES